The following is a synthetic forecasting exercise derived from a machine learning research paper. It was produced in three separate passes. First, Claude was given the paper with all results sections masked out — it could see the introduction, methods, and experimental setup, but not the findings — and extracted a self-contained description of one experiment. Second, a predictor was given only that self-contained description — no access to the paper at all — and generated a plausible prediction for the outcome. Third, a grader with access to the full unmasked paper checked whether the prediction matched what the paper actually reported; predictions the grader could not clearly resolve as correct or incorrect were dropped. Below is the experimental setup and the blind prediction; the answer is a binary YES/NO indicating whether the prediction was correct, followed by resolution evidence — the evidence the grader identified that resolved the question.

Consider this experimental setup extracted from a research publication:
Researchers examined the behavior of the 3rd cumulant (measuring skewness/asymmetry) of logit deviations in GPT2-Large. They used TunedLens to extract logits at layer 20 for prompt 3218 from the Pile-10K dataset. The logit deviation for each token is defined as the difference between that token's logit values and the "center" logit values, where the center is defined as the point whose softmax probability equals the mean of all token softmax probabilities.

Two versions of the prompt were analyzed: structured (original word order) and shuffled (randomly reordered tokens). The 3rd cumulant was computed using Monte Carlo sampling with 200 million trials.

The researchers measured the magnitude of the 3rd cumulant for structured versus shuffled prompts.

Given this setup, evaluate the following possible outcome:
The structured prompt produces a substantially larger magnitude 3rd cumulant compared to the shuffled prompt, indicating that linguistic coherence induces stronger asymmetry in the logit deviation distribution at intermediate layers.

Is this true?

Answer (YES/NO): YES